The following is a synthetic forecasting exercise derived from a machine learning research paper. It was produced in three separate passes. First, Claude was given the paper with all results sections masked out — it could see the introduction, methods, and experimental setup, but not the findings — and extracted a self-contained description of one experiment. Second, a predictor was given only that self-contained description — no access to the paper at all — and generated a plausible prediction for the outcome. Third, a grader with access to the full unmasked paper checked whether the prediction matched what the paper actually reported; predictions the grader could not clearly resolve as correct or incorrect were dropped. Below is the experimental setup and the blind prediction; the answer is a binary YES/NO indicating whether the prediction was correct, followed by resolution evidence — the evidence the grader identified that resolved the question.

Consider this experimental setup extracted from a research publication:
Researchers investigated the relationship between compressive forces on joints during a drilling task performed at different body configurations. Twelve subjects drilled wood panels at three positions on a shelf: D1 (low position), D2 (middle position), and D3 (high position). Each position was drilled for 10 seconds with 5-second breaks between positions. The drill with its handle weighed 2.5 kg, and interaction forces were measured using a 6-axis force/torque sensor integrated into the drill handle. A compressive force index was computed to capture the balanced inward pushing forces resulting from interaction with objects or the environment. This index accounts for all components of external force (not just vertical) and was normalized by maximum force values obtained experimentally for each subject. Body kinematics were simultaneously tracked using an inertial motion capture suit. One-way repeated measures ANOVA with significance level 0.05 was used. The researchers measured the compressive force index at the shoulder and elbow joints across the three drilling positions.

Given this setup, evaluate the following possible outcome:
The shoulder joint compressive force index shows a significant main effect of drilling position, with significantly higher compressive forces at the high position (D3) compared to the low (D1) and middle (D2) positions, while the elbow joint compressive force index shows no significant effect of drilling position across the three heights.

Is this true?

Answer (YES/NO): NO